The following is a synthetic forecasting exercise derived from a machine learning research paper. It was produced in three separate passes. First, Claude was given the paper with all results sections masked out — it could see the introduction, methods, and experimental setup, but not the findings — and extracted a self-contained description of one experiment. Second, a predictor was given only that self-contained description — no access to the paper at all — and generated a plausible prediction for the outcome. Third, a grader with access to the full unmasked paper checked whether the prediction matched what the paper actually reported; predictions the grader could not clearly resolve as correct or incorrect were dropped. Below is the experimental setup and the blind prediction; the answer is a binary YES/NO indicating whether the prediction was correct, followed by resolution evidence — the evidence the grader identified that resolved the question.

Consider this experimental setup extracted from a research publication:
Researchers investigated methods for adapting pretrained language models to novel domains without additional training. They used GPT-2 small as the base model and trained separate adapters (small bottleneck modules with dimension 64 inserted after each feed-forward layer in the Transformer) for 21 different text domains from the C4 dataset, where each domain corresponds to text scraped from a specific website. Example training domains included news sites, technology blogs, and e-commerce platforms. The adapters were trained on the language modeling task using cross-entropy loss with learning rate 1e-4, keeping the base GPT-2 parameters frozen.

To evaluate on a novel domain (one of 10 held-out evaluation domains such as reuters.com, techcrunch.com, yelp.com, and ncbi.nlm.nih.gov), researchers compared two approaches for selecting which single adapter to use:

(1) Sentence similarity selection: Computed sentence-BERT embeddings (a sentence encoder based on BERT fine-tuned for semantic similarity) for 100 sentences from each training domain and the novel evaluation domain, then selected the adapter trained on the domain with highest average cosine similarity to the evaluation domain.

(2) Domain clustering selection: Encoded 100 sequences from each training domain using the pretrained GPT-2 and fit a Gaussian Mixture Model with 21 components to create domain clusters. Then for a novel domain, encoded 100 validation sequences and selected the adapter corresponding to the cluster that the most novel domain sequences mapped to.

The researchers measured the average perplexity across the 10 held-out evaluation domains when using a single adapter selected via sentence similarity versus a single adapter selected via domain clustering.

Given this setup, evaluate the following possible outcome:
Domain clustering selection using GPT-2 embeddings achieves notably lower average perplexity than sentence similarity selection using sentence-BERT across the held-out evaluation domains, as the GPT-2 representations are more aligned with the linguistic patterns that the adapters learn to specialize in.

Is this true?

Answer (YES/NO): NO